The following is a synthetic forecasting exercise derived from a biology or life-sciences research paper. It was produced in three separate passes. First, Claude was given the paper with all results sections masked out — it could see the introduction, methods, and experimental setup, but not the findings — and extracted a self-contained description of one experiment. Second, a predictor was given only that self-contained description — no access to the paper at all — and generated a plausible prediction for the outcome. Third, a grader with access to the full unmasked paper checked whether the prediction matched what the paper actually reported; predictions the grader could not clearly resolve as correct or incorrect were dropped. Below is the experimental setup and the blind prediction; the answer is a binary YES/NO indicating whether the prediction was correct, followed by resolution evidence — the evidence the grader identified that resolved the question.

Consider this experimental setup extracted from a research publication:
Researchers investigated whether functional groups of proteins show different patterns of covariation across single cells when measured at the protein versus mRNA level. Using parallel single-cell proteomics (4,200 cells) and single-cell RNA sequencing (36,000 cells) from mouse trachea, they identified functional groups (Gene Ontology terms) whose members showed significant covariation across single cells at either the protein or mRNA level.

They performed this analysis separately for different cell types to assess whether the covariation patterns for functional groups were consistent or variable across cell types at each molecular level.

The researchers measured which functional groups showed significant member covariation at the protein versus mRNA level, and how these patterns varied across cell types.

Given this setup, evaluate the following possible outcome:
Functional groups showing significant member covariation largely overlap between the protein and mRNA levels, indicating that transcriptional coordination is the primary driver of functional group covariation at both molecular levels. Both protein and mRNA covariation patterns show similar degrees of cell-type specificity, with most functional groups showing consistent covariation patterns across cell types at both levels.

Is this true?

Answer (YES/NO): NO